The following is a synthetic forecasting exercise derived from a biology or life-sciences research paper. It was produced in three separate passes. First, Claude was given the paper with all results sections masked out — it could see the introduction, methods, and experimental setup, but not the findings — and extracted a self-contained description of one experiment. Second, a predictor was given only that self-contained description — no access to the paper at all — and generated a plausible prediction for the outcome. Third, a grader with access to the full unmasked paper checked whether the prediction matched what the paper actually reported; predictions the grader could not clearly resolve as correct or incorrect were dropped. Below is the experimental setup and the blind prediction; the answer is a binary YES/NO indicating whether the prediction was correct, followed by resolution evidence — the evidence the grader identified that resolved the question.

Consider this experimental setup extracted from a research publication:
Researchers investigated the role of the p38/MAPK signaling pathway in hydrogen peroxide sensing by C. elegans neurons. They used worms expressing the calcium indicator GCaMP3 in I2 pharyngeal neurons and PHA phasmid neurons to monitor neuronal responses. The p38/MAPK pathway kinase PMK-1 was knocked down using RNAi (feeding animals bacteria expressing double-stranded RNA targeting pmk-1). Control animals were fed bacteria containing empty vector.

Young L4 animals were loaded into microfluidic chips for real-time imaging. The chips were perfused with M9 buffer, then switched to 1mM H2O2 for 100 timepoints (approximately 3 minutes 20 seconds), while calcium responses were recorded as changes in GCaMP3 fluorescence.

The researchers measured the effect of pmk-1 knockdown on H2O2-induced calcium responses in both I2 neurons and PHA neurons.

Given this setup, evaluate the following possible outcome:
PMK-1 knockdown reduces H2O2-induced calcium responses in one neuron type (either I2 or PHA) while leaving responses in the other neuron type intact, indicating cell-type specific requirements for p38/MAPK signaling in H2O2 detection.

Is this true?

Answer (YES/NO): YES